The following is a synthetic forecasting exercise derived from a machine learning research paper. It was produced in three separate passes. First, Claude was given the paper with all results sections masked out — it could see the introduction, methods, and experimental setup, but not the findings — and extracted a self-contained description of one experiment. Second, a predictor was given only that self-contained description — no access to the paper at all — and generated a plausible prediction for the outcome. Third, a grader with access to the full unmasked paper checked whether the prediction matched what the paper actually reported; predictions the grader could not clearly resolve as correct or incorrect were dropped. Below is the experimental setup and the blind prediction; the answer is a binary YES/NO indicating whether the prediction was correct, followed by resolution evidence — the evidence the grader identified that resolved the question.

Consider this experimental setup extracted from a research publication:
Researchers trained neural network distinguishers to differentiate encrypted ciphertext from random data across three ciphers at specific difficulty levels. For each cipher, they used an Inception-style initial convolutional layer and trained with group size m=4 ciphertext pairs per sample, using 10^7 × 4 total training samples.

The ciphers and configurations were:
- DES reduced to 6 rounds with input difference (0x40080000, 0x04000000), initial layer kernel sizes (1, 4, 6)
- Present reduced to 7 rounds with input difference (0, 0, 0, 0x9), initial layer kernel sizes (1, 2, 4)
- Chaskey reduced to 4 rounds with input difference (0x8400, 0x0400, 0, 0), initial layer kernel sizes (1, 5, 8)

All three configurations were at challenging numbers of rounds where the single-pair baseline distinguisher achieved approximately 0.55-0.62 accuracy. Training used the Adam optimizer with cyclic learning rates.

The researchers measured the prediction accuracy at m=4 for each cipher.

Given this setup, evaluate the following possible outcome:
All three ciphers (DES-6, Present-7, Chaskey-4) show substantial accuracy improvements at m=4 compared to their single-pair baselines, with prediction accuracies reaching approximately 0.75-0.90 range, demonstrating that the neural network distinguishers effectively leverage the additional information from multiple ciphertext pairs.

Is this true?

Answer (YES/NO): NO